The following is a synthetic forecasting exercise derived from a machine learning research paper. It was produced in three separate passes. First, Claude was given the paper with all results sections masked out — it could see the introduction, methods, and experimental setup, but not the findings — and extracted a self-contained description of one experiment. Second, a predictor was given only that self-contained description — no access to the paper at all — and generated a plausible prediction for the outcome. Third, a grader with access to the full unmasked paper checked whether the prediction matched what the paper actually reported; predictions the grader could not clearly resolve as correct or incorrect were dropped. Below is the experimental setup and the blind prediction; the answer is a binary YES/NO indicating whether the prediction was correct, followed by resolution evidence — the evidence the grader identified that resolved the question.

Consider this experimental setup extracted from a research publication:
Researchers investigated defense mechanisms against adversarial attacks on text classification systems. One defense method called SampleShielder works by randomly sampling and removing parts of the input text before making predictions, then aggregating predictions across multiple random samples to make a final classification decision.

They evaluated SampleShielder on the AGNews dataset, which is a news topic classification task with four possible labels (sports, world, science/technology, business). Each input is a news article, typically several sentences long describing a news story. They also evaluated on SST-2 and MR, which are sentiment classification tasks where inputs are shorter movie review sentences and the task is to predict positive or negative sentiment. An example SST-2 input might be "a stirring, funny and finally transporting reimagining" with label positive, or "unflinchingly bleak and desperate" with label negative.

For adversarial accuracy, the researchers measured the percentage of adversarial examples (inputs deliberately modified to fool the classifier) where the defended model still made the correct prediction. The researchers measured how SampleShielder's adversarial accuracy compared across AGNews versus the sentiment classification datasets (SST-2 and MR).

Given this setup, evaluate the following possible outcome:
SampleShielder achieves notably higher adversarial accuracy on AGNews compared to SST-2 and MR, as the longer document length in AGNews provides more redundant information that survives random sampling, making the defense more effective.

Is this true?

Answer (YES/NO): YES